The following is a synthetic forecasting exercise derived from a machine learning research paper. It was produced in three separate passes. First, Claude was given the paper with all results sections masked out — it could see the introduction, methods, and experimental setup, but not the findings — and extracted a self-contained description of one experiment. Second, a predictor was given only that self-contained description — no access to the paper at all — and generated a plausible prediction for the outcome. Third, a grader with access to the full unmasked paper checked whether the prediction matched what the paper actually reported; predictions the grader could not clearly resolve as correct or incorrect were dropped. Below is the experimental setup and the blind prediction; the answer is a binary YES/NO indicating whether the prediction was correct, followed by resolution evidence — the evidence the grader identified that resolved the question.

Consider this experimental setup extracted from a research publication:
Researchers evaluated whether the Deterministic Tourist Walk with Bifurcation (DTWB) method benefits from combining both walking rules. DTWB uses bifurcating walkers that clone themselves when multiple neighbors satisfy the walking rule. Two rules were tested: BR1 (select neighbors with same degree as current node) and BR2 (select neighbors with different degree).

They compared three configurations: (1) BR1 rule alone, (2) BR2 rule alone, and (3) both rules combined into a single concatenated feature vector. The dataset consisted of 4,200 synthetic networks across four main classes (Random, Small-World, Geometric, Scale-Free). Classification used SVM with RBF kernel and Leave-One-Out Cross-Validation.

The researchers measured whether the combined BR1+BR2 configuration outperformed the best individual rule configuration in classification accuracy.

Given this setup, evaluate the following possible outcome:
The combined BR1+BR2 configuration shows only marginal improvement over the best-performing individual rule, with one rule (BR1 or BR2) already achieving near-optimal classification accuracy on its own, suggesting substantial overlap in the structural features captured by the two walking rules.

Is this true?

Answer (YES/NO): NO